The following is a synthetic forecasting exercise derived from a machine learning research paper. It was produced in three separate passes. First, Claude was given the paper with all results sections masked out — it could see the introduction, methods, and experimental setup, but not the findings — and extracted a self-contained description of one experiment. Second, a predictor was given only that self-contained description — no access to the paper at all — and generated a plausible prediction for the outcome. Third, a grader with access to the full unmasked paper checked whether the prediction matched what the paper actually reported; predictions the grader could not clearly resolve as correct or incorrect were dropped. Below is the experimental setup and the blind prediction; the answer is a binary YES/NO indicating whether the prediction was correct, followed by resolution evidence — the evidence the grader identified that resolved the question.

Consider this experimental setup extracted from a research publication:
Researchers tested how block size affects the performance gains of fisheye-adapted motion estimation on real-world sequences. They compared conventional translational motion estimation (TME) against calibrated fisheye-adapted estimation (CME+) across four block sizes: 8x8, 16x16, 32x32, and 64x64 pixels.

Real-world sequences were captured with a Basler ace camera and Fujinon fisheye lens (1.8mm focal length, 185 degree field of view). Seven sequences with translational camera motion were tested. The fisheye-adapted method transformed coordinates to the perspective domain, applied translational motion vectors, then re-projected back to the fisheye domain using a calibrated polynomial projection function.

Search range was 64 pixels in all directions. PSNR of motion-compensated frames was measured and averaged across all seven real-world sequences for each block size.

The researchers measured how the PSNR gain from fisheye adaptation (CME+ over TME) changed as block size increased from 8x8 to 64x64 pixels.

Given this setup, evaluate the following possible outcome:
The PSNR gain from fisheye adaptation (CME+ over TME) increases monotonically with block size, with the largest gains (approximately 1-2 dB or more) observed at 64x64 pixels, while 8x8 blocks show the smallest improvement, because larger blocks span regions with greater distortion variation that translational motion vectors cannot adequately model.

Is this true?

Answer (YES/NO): YES